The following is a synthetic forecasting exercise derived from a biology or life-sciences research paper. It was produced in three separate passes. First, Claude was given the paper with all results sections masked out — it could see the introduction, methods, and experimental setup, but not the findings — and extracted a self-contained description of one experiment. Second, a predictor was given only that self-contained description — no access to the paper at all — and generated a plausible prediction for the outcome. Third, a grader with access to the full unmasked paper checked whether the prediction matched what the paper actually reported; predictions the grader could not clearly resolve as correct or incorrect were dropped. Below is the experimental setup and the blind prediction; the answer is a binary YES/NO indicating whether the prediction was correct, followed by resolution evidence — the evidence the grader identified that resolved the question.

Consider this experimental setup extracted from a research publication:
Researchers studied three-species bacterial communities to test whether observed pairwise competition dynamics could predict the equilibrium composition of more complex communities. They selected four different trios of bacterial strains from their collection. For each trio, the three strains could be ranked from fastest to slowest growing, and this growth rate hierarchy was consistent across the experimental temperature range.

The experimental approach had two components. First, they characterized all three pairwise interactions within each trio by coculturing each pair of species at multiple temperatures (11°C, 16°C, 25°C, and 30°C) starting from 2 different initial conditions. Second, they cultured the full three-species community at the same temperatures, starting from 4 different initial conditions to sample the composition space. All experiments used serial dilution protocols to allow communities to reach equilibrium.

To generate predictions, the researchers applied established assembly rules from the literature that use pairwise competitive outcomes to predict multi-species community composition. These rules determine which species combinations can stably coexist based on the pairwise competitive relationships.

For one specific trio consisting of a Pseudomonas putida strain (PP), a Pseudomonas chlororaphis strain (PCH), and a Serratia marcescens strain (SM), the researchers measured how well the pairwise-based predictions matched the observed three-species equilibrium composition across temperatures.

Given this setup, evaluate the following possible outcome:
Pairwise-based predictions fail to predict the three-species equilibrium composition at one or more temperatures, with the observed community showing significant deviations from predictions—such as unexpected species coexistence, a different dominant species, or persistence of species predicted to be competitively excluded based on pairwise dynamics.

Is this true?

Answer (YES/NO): NO